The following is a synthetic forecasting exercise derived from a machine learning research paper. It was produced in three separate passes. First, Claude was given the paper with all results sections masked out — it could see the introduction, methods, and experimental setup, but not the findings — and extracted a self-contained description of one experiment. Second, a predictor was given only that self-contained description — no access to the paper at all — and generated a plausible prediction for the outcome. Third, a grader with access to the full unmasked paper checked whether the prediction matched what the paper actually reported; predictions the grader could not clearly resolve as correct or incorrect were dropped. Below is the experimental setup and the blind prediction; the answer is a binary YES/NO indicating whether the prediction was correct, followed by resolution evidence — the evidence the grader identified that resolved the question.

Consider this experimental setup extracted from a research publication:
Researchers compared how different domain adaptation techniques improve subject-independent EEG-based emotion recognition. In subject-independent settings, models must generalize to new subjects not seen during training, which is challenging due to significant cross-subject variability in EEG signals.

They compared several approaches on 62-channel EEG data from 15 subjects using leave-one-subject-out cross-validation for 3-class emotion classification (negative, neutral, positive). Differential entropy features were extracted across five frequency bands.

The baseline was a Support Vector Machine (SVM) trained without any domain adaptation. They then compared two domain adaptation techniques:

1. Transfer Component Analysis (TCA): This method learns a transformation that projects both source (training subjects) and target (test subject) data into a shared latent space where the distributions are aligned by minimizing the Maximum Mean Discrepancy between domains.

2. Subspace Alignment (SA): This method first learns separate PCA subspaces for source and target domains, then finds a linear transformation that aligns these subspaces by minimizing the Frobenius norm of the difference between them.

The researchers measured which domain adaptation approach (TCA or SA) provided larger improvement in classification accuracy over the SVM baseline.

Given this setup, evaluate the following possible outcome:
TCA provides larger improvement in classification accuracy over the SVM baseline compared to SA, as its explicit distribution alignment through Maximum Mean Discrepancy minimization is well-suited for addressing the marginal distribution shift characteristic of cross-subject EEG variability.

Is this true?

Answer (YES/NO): NO